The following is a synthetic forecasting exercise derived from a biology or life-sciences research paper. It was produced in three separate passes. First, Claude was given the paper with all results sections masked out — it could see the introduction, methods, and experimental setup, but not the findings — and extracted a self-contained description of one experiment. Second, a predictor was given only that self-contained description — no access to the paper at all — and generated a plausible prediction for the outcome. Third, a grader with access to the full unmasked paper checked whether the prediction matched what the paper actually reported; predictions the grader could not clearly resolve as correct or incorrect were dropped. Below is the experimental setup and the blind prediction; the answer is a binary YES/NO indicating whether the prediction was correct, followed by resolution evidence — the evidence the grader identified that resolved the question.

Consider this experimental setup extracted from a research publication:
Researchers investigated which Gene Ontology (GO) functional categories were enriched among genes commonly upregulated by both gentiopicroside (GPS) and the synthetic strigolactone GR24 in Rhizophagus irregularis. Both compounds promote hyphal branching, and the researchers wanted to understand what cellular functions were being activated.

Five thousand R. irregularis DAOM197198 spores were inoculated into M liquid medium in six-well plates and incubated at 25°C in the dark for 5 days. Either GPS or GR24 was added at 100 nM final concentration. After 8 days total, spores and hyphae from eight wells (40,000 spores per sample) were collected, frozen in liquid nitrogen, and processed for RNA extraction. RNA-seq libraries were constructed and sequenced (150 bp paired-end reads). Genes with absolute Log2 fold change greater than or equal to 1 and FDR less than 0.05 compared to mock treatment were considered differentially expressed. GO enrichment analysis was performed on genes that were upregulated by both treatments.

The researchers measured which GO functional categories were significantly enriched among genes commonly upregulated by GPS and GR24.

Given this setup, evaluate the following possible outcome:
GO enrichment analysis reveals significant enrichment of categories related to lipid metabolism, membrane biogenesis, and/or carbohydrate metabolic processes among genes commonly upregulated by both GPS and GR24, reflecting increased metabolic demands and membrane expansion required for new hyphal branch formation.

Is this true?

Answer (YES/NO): NO